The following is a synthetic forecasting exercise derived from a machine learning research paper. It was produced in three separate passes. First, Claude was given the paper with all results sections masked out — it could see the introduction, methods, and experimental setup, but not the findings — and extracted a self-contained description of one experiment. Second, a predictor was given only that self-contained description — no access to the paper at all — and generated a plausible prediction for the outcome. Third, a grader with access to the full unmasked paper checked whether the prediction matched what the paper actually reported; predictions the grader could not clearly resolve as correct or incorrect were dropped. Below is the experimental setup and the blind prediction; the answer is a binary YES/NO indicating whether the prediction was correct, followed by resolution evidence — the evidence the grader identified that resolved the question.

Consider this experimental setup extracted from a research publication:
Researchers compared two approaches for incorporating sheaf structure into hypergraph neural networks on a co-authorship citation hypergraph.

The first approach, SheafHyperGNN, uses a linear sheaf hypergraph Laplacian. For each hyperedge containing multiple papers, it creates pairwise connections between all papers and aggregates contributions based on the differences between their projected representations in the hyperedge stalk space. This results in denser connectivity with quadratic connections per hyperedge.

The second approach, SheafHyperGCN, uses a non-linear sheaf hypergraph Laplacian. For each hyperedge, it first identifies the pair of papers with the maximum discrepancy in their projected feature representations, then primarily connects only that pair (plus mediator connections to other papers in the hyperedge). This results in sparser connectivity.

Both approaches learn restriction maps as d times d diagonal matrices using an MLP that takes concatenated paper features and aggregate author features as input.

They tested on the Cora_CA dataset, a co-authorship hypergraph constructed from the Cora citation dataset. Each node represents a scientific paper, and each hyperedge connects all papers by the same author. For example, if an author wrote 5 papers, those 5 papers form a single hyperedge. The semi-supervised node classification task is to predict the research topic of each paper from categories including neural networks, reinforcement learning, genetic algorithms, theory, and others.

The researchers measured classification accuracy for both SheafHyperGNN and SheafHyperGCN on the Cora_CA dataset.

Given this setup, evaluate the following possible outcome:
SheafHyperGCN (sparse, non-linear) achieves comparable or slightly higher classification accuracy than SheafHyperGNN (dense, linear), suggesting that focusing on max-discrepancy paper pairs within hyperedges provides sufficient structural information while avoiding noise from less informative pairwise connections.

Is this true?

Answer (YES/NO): NO